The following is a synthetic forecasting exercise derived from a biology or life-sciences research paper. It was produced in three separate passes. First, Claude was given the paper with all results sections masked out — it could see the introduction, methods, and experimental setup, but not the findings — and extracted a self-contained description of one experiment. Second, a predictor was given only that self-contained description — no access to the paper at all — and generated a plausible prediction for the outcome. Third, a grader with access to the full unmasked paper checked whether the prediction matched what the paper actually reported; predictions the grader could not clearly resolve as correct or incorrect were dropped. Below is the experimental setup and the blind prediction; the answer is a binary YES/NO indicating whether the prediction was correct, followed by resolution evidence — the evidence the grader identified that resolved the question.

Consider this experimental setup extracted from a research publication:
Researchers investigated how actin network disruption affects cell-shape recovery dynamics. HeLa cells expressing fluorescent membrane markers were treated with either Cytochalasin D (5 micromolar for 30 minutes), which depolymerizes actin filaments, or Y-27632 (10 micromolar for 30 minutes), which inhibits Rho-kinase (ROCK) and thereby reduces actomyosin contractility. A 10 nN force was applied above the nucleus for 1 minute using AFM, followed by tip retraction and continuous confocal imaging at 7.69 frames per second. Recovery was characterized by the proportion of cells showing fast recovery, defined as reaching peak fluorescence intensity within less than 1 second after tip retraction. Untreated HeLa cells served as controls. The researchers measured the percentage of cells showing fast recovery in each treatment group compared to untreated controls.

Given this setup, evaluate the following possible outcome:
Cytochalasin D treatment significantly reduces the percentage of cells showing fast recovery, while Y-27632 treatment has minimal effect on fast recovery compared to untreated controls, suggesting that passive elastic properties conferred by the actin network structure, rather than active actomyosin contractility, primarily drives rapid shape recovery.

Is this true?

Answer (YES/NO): NO